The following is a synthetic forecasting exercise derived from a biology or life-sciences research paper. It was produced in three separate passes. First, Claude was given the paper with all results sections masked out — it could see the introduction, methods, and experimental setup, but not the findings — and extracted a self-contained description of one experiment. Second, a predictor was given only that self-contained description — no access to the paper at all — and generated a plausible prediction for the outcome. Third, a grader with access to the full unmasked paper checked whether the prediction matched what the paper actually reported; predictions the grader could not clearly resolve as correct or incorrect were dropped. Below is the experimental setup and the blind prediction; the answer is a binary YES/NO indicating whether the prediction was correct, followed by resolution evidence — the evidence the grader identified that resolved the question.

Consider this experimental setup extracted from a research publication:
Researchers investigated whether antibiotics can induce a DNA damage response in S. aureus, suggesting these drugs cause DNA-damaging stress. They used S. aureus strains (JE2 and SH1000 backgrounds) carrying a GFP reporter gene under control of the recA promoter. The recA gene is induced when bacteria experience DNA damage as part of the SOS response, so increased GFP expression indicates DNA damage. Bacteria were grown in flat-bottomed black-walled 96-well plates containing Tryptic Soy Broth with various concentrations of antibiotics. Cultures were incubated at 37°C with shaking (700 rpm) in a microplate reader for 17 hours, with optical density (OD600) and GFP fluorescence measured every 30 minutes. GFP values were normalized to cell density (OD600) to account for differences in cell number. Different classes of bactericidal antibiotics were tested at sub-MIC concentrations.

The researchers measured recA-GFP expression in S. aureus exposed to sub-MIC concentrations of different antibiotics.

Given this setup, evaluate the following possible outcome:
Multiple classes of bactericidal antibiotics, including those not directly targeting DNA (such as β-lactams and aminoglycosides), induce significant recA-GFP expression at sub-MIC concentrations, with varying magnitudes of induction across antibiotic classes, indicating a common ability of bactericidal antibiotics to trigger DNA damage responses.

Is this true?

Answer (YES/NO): NO